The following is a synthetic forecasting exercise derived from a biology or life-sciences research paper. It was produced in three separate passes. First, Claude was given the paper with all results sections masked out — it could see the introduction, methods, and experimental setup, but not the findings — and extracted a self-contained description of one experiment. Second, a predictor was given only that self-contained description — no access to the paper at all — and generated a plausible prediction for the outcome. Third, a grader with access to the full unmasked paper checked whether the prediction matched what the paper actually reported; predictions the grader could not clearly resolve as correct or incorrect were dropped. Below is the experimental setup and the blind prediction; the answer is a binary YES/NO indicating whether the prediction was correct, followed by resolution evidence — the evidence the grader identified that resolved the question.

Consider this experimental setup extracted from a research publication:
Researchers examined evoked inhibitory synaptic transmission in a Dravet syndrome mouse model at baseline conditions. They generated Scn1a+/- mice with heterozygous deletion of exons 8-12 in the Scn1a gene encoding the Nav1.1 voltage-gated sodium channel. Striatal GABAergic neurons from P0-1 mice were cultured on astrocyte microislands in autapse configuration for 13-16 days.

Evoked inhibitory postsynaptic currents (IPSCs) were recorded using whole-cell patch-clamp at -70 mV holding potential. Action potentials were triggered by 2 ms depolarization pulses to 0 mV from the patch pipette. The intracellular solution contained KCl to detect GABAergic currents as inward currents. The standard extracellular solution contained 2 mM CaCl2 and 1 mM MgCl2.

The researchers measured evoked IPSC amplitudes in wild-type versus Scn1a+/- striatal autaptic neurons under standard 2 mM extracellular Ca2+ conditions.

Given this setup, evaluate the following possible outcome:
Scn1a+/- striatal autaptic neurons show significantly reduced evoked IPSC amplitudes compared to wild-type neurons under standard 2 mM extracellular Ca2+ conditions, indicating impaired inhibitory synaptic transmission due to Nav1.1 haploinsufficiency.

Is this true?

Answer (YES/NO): YES